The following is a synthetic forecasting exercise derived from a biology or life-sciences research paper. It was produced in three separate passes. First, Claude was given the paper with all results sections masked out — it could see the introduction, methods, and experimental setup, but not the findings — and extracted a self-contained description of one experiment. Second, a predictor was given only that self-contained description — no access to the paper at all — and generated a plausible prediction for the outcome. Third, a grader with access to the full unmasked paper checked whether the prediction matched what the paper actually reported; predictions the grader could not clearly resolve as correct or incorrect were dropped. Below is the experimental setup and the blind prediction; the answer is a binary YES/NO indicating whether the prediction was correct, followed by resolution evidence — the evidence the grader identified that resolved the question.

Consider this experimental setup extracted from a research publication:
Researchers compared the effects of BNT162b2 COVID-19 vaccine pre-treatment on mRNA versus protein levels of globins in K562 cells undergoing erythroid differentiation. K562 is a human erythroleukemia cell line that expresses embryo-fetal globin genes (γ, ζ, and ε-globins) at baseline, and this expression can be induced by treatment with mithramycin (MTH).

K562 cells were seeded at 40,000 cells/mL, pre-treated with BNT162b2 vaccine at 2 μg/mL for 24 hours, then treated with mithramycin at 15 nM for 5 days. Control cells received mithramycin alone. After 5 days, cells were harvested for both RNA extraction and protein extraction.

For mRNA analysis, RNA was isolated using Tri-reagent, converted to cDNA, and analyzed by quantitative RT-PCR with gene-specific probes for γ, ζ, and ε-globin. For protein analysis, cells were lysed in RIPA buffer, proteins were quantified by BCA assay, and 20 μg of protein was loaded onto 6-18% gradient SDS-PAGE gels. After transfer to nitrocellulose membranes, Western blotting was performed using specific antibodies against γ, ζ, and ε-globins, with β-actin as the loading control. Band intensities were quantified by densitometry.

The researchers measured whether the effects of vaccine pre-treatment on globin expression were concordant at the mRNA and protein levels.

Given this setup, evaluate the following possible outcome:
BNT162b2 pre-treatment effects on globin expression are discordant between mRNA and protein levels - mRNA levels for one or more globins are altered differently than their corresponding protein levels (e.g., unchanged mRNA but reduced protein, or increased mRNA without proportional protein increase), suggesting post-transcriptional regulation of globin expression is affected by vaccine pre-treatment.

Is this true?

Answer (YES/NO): NO